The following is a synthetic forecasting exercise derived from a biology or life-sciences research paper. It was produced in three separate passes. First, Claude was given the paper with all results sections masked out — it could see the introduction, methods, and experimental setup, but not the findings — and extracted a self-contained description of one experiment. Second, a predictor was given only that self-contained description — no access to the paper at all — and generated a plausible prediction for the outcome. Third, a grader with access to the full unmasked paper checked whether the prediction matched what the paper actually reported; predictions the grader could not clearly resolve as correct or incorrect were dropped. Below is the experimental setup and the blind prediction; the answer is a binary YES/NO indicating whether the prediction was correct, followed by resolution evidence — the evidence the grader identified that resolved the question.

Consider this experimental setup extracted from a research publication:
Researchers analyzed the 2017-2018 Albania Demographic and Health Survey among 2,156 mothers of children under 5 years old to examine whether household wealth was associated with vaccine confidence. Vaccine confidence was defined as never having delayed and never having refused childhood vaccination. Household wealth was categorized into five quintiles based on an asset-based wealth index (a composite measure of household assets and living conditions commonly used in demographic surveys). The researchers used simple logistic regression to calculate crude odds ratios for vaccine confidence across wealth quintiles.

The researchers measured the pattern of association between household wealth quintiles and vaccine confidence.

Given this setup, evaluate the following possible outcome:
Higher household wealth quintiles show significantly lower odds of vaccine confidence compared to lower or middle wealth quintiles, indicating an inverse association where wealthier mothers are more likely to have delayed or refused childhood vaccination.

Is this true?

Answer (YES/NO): NO